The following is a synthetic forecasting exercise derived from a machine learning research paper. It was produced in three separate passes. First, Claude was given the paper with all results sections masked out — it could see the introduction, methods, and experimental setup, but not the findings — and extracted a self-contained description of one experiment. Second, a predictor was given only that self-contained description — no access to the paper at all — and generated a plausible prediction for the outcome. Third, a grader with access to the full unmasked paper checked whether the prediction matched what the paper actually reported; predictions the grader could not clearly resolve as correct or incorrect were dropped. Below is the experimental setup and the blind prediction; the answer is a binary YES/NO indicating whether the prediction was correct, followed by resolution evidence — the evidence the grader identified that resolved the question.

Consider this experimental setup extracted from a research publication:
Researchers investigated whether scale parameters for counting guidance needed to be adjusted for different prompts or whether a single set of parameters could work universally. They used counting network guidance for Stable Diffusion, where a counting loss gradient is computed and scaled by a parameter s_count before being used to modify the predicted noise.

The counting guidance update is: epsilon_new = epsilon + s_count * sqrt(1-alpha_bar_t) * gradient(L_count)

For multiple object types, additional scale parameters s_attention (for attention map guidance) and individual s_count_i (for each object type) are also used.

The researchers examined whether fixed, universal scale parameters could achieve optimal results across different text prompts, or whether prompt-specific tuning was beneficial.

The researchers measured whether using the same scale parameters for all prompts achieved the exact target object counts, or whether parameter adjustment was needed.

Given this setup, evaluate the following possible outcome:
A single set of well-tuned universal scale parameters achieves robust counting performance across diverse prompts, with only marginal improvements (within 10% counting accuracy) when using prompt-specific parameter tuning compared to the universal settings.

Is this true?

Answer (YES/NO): NO